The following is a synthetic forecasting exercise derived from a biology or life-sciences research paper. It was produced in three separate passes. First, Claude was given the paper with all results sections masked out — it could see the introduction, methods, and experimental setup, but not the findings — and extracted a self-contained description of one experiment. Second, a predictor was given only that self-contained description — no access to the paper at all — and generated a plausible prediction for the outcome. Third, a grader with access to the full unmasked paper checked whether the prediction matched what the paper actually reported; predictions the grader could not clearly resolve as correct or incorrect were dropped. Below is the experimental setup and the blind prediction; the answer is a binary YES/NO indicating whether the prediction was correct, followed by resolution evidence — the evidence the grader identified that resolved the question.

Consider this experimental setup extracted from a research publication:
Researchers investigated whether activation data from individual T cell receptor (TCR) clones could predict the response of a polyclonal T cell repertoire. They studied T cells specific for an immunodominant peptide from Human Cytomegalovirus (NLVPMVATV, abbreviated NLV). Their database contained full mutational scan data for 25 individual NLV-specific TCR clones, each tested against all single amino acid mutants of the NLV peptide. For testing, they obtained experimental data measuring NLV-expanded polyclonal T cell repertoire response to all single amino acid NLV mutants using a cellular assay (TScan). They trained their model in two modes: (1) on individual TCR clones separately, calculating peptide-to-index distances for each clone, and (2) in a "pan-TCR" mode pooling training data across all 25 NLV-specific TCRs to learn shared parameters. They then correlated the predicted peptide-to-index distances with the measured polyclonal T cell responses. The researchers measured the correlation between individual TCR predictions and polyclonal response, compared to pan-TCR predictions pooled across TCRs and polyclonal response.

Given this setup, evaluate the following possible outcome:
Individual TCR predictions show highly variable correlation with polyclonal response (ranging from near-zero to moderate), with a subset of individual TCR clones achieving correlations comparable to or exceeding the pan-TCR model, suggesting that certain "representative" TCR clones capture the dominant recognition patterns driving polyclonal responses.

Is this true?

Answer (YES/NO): NO